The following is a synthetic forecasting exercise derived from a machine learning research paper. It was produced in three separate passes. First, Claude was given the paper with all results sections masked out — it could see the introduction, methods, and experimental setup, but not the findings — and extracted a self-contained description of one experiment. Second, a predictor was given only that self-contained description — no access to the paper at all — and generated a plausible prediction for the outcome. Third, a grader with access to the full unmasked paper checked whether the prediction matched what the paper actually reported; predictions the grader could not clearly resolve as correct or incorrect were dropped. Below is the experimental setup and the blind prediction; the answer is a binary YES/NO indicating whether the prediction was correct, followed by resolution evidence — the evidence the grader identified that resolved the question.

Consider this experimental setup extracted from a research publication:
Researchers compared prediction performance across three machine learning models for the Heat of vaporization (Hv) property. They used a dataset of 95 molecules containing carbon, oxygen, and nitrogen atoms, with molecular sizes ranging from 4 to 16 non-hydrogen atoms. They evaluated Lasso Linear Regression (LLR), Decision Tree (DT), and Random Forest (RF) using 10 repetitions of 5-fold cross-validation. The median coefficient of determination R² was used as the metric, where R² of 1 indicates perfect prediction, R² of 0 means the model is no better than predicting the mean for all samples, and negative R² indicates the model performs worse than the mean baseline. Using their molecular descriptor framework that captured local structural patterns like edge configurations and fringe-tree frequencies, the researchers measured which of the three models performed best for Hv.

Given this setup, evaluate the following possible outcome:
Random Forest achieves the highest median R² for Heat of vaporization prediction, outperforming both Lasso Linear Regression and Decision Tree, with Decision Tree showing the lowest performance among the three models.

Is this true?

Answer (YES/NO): NO